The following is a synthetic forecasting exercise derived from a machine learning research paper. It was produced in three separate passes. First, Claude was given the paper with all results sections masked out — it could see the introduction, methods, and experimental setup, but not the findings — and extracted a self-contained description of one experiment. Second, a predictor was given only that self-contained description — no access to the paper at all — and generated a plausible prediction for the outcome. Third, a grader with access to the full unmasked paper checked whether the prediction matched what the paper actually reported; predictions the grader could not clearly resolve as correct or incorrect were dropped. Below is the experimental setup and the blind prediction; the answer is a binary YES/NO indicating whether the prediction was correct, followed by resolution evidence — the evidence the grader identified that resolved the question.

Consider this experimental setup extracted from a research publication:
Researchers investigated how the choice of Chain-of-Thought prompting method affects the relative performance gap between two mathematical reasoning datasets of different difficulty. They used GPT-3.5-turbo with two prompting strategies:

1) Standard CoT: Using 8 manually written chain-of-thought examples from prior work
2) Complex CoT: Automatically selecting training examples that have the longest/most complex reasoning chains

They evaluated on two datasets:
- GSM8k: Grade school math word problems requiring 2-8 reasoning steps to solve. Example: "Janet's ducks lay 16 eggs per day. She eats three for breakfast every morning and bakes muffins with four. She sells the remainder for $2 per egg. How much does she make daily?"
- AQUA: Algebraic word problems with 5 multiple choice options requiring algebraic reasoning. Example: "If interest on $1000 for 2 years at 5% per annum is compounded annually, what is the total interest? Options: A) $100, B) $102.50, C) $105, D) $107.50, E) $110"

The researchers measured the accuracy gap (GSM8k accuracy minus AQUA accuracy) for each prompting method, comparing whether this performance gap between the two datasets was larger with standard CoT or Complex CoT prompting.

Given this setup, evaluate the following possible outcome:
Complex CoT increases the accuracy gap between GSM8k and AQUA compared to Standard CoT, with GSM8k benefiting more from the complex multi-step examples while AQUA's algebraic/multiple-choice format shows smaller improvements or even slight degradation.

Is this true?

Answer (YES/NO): YES